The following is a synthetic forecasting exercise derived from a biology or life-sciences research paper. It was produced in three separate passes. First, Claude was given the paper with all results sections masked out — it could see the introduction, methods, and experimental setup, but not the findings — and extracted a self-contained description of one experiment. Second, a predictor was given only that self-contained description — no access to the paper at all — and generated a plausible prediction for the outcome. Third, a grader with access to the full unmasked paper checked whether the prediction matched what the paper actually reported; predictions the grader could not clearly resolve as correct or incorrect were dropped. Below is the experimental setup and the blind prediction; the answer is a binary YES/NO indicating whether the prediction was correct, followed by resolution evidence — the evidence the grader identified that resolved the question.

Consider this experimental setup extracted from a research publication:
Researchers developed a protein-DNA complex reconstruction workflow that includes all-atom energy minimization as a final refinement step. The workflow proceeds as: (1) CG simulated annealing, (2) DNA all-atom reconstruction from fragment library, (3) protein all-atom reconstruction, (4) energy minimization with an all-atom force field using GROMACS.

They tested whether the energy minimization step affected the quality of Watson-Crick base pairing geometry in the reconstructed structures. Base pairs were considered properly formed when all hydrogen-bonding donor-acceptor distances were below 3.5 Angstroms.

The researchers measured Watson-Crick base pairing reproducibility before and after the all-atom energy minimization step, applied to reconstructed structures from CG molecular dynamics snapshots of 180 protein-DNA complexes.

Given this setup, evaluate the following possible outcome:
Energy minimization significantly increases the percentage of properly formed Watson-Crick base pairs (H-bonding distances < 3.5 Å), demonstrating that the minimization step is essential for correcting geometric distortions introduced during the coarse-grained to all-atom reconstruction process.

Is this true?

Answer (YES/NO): YES